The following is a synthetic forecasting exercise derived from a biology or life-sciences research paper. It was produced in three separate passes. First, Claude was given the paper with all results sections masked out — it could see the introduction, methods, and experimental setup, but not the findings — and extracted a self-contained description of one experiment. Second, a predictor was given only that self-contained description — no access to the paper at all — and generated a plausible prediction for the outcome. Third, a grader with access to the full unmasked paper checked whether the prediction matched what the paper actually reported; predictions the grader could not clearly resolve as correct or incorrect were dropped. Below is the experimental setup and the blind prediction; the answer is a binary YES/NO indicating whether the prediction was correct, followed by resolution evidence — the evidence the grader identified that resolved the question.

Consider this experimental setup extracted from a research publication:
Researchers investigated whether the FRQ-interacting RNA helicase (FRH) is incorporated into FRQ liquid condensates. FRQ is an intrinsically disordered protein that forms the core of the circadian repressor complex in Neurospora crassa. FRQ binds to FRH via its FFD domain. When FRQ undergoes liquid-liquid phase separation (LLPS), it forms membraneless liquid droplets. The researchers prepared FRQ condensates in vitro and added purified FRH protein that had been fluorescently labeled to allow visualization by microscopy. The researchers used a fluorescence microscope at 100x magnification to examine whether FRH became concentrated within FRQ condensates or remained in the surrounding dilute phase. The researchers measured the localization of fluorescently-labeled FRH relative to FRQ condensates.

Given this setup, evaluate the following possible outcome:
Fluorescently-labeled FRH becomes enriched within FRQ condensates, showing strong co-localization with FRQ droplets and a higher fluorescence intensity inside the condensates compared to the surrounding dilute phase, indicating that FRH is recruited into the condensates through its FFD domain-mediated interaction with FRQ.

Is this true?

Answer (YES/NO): YES